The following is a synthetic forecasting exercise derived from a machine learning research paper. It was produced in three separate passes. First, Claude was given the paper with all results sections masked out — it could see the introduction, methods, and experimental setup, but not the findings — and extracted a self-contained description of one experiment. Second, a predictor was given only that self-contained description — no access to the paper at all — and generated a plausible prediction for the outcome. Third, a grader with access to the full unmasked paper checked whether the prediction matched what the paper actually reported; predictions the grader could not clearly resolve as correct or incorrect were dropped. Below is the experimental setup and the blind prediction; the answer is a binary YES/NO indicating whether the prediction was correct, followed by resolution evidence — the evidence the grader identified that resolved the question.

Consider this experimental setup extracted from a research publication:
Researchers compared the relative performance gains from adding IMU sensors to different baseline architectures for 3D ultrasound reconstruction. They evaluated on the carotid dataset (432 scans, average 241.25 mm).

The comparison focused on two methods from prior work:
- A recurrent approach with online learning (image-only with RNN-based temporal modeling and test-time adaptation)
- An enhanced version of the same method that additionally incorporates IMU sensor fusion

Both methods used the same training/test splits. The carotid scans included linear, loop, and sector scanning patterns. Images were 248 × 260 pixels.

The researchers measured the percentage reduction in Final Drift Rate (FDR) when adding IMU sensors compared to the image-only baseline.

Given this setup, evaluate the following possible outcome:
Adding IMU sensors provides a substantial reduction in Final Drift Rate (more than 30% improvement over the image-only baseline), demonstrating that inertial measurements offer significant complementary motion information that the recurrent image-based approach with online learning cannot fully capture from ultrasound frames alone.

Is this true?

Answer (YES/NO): NO